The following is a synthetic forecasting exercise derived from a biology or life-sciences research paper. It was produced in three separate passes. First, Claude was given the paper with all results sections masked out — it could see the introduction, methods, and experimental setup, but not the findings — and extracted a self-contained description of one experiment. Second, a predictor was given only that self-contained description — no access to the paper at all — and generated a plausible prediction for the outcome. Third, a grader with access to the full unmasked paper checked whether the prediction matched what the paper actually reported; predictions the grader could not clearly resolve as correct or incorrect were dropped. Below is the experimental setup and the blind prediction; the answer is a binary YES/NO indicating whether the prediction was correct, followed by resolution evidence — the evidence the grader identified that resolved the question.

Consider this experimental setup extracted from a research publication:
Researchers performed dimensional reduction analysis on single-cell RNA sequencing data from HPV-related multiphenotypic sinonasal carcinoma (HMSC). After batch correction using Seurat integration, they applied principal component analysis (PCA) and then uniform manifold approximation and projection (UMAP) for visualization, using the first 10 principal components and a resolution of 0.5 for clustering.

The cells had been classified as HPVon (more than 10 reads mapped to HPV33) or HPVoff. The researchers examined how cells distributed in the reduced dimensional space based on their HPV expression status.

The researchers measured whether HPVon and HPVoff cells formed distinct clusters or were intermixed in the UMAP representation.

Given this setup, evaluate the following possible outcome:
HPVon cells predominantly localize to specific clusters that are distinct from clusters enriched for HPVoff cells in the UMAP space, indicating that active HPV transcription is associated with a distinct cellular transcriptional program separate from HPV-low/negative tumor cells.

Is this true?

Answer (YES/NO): NO